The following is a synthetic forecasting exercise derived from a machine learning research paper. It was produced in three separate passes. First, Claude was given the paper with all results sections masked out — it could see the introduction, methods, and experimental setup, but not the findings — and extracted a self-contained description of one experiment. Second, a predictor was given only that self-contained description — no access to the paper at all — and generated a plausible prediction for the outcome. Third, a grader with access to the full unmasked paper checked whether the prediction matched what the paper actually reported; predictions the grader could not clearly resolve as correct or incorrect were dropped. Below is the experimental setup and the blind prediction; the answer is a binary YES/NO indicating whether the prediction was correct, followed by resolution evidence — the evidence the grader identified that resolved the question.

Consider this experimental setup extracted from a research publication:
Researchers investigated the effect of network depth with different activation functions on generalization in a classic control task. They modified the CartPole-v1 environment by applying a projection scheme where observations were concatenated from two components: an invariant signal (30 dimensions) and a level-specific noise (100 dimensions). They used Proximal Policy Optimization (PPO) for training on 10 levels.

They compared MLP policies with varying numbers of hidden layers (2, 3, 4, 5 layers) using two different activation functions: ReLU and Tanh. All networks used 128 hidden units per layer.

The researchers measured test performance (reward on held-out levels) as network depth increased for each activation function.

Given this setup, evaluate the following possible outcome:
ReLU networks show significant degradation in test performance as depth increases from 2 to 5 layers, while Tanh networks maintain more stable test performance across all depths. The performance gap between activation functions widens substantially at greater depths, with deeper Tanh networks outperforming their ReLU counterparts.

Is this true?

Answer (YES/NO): NO